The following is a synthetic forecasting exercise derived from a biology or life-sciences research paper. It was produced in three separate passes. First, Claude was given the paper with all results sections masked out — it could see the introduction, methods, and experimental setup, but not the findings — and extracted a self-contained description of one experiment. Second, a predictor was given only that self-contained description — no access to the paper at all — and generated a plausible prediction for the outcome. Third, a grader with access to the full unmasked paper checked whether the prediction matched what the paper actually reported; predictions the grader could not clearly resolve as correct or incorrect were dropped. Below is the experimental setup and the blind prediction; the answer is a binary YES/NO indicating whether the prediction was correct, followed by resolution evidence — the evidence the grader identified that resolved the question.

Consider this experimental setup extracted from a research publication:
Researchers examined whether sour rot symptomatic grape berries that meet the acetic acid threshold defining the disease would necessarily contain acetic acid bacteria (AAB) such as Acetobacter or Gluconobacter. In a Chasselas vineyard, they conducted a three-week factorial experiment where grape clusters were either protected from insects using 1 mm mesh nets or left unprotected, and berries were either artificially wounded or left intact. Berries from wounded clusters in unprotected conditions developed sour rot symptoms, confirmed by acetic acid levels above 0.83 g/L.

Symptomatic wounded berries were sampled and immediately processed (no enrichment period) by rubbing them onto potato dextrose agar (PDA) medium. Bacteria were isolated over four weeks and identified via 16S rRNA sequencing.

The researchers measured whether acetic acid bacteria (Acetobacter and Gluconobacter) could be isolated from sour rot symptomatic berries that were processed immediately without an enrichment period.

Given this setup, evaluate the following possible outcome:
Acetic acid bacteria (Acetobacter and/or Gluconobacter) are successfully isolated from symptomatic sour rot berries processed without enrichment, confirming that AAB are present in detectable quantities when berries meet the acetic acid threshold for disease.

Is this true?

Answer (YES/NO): NO